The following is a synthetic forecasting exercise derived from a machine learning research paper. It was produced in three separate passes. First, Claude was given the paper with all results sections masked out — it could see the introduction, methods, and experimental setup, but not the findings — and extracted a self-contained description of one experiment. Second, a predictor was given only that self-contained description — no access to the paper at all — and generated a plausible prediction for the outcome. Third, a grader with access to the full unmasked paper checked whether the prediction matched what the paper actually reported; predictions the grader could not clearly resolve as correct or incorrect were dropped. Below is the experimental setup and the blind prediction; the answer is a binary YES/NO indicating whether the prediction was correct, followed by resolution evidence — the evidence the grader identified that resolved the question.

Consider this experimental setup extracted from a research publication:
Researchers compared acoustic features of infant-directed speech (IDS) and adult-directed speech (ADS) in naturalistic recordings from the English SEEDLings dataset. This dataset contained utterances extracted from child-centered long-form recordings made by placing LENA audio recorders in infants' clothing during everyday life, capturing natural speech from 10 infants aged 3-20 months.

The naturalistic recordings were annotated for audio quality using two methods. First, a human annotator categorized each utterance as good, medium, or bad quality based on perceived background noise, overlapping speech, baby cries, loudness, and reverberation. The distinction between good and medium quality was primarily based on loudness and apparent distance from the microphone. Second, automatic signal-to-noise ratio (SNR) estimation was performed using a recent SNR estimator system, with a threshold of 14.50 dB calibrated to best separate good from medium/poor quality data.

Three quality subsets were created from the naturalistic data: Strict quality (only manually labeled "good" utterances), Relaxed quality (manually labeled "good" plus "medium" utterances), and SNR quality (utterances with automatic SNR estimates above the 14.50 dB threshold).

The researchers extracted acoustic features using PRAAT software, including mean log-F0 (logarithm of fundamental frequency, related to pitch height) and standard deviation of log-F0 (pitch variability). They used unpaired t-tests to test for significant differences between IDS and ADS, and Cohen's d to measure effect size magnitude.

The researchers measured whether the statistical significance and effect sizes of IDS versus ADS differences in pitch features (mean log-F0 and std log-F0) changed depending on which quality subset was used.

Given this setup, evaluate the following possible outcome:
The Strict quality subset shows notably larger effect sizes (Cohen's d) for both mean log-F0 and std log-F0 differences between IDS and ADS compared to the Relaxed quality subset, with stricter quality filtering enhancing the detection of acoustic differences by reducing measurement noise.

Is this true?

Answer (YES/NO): NO